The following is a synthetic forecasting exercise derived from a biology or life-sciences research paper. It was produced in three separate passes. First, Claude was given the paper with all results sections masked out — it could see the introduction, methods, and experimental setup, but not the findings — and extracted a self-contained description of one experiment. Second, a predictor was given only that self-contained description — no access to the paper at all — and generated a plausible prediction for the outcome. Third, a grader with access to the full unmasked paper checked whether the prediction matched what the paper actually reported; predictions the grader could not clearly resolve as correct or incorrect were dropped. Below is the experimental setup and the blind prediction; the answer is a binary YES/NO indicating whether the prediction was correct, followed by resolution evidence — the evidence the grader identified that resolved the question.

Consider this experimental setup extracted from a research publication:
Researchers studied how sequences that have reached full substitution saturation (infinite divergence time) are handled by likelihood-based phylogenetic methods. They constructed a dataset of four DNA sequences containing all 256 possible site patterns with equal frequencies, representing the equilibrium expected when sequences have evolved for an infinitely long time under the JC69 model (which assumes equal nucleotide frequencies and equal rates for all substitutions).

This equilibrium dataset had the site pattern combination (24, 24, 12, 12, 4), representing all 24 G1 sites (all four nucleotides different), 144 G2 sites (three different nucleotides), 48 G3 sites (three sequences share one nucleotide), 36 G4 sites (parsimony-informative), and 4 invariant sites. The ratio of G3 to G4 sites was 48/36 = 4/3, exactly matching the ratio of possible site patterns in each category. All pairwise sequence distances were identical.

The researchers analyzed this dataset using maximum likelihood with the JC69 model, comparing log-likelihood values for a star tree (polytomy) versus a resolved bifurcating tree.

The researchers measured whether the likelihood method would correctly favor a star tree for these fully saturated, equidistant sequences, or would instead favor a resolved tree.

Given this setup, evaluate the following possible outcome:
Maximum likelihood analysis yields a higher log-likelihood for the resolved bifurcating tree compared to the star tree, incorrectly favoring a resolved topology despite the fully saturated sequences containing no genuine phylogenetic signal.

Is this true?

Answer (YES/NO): NO